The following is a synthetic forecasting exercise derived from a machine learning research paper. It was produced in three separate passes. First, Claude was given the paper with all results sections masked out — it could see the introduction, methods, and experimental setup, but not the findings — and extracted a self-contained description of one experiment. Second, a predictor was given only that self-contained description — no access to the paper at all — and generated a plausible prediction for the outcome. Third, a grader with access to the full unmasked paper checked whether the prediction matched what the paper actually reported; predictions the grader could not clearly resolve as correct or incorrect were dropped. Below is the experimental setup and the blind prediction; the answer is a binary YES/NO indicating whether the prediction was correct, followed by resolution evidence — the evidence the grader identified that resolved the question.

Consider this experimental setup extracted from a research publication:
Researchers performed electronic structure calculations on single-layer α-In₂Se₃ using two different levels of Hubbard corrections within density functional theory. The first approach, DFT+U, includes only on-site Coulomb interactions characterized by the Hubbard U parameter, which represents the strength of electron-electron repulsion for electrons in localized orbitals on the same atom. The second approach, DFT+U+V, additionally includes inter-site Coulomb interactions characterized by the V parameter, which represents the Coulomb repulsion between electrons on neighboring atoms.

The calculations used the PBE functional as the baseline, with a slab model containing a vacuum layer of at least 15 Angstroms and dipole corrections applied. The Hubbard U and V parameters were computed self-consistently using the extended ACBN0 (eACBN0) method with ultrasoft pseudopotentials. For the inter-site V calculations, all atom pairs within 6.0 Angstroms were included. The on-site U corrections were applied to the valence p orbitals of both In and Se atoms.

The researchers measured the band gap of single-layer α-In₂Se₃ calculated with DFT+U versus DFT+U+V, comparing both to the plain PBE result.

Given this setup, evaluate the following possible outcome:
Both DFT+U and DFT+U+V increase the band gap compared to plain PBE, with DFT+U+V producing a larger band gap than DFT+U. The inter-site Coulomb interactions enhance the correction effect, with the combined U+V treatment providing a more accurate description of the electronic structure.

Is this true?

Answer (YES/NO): YES